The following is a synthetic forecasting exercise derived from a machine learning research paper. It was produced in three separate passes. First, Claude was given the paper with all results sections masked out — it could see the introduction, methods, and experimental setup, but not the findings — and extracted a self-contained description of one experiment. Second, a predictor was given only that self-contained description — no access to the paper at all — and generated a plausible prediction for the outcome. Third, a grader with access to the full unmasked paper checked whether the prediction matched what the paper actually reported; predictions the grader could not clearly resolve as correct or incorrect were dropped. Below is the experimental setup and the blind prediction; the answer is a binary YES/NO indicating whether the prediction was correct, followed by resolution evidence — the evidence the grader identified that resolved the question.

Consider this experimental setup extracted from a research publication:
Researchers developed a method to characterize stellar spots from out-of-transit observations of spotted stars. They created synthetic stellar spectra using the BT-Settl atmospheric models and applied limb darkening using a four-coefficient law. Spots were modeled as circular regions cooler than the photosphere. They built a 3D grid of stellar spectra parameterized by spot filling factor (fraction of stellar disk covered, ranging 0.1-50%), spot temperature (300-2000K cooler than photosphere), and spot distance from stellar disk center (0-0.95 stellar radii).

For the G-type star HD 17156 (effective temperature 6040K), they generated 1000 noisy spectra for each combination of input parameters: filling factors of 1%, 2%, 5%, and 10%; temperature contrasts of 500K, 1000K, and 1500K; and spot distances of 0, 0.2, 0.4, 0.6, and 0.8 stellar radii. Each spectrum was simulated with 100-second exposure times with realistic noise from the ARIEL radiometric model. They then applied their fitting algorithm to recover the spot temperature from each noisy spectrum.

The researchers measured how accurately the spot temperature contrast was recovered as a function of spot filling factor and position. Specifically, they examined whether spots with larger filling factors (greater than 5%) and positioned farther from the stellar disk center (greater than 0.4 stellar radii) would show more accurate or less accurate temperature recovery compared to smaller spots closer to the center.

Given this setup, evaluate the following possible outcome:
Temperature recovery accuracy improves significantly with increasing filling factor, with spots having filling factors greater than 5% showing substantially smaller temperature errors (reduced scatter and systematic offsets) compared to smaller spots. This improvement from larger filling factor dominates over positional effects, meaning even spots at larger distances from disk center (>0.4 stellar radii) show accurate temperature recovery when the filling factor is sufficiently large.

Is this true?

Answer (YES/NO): NO